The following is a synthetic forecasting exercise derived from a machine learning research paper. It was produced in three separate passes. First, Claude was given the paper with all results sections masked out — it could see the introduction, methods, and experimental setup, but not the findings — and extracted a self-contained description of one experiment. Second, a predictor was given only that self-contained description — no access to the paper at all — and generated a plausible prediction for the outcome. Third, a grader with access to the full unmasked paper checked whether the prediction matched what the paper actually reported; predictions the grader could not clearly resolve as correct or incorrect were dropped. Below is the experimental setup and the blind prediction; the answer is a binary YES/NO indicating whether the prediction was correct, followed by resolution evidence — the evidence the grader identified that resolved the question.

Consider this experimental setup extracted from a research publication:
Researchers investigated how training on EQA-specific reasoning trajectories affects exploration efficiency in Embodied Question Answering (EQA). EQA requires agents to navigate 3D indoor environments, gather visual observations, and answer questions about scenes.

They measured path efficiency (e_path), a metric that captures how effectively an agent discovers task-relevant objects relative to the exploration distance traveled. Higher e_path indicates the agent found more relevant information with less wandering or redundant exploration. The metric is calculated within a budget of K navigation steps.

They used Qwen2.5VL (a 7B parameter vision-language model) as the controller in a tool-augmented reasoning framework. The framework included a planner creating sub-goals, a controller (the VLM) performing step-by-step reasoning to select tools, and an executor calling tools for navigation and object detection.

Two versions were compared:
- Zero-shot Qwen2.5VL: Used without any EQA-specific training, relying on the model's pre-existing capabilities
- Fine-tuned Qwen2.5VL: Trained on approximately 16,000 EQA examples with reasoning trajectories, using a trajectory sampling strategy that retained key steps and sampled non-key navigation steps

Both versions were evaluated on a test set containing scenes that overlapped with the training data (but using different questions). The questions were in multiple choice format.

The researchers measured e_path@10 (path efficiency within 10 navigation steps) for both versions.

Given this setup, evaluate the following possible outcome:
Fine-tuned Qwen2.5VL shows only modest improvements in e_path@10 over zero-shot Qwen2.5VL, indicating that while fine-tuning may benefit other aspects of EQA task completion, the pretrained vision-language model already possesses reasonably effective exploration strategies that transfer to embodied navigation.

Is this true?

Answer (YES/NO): NO